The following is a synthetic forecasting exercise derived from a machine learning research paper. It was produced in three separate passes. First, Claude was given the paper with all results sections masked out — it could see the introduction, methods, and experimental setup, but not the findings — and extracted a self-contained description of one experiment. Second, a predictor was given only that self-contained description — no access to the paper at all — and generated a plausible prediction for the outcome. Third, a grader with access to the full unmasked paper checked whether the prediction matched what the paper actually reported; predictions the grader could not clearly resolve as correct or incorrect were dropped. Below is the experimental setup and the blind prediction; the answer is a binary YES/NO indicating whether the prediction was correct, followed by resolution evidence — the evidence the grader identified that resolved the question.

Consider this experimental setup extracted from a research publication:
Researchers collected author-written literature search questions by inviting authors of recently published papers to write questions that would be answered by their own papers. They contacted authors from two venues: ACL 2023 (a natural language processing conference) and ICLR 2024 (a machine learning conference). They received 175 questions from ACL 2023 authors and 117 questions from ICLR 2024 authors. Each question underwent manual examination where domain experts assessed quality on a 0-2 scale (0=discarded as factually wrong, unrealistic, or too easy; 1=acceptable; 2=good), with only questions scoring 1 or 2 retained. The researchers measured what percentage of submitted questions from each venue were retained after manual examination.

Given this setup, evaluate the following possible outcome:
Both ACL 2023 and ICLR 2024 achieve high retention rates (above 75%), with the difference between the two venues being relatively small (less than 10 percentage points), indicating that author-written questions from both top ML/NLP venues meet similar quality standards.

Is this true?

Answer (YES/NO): NO